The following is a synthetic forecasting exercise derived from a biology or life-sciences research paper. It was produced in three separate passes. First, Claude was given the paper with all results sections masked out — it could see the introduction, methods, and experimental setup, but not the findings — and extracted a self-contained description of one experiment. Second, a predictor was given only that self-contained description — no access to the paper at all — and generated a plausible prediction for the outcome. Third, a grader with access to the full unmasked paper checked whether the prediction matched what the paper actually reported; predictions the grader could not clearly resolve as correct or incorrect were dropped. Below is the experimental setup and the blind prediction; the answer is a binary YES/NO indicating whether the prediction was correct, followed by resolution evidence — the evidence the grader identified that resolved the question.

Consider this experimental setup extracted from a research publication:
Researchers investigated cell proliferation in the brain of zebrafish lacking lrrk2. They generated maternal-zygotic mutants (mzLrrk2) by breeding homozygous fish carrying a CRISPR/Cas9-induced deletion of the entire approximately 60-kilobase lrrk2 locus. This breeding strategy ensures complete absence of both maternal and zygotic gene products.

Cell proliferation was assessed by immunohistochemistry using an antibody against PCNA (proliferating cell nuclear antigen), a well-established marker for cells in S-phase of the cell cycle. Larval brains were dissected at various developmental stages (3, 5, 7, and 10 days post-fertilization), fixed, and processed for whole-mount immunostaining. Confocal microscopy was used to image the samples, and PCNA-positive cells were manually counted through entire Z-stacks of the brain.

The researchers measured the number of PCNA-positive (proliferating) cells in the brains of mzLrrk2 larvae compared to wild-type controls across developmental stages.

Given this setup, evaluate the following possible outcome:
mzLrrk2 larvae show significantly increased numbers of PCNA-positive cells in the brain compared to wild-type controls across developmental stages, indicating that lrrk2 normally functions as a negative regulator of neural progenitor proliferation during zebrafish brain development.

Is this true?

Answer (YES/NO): NO